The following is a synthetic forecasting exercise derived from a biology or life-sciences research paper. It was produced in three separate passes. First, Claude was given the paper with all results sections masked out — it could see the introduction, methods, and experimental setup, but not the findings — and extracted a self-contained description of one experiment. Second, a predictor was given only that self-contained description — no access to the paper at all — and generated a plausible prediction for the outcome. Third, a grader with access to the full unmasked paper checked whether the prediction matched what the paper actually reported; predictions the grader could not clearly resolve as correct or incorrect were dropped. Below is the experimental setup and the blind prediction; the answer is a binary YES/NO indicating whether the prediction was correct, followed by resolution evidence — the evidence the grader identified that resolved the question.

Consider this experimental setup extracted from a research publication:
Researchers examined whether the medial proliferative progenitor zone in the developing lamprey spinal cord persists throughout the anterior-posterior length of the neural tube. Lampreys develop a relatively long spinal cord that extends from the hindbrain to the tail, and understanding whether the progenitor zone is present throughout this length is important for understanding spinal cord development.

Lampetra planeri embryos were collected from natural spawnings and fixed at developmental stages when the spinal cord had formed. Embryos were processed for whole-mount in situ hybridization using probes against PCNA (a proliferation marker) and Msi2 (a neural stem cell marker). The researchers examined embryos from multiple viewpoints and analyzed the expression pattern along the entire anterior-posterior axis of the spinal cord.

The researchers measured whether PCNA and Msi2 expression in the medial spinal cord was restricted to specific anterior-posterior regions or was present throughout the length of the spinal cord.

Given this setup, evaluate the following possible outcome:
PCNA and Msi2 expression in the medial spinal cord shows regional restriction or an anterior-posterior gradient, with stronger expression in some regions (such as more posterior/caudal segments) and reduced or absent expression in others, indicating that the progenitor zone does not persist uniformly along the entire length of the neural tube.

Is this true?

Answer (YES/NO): NO